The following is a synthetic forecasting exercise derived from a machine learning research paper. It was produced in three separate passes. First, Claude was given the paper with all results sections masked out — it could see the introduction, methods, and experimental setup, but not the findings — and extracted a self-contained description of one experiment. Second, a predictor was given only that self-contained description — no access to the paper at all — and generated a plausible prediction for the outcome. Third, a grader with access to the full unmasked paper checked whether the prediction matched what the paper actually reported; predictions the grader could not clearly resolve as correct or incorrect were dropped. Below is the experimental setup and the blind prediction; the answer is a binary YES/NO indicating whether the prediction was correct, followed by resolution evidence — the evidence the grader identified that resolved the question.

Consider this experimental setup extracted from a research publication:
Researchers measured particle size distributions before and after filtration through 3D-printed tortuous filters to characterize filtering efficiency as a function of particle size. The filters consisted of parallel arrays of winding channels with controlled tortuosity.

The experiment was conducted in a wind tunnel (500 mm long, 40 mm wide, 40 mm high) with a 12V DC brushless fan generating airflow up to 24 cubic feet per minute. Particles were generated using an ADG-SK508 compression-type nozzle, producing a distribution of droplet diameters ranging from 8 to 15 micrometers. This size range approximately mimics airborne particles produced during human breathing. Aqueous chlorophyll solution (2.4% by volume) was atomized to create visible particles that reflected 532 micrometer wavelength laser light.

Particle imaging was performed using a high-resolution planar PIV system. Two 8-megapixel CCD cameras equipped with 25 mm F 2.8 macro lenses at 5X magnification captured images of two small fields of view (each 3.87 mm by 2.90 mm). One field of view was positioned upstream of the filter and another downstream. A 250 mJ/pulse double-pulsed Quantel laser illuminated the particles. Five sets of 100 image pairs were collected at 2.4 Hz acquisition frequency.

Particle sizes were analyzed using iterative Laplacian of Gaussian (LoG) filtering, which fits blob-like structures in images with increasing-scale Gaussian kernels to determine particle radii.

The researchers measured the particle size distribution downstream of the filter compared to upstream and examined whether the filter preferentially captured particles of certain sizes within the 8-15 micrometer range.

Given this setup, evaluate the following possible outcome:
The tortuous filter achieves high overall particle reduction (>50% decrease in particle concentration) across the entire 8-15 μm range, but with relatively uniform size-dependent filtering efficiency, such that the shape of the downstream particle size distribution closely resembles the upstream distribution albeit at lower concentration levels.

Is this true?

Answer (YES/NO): NO